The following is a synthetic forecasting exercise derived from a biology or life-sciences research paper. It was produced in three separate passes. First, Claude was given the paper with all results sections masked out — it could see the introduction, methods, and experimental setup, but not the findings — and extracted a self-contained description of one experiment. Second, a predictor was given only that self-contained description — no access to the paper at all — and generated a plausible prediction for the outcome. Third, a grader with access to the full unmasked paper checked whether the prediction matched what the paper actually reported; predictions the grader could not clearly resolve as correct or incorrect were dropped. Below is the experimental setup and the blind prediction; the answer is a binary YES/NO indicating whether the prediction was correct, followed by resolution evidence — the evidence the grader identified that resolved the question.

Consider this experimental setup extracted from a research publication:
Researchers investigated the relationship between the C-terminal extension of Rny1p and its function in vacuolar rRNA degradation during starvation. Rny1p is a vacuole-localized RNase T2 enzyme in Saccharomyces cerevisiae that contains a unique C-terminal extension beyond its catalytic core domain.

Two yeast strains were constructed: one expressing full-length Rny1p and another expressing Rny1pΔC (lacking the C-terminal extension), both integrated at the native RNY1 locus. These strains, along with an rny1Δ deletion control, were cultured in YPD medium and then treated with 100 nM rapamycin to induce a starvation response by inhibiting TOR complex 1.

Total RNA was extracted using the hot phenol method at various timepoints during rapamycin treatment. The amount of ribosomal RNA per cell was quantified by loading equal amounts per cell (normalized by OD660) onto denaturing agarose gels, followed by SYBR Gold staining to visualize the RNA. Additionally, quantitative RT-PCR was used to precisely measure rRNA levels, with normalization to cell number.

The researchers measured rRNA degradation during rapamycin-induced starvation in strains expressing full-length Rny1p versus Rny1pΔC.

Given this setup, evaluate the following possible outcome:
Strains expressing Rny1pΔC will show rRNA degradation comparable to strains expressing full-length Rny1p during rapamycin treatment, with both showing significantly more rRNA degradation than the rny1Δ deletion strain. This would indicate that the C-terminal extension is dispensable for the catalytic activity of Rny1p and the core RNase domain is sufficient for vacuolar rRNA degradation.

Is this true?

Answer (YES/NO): YES